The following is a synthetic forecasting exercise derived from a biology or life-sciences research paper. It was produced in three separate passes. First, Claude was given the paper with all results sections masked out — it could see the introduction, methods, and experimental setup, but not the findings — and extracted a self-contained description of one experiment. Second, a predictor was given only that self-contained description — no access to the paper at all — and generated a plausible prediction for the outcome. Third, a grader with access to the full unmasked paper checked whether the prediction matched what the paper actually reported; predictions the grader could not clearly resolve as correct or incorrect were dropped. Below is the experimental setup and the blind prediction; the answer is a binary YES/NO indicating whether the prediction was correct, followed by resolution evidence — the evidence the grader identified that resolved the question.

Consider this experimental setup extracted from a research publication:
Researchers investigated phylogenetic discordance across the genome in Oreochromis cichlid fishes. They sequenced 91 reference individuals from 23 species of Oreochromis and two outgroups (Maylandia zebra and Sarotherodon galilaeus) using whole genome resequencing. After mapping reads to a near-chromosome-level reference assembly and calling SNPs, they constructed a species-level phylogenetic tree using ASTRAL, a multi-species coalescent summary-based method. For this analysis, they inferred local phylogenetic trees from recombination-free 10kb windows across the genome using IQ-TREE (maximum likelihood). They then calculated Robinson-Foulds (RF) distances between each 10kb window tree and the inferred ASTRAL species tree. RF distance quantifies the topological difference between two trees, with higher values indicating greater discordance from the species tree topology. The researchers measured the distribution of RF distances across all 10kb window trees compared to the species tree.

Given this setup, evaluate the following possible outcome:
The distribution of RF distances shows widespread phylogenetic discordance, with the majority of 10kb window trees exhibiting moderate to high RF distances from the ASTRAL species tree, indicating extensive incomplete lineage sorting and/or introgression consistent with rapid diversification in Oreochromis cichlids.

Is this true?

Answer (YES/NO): NO